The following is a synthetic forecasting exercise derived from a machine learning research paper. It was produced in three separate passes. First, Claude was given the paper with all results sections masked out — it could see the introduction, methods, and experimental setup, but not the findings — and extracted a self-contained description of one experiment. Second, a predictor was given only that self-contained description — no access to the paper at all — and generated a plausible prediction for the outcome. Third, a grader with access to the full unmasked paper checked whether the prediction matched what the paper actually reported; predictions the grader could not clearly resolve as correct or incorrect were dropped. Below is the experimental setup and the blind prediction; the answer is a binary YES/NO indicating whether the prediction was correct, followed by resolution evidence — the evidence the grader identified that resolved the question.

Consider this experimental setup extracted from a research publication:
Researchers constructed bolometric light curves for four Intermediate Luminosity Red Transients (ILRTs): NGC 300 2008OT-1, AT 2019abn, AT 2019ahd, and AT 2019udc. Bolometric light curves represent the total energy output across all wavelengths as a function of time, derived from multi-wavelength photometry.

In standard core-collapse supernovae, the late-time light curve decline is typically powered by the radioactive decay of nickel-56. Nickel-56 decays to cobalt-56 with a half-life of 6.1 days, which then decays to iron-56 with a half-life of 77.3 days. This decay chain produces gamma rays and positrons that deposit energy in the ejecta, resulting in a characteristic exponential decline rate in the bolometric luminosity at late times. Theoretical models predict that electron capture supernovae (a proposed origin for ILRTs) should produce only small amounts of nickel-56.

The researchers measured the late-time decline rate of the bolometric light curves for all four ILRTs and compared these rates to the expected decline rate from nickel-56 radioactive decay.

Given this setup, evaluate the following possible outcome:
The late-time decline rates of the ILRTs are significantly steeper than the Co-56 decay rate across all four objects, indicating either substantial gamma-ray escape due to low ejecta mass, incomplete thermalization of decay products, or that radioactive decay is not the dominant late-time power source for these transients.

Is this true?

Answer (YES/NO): NO